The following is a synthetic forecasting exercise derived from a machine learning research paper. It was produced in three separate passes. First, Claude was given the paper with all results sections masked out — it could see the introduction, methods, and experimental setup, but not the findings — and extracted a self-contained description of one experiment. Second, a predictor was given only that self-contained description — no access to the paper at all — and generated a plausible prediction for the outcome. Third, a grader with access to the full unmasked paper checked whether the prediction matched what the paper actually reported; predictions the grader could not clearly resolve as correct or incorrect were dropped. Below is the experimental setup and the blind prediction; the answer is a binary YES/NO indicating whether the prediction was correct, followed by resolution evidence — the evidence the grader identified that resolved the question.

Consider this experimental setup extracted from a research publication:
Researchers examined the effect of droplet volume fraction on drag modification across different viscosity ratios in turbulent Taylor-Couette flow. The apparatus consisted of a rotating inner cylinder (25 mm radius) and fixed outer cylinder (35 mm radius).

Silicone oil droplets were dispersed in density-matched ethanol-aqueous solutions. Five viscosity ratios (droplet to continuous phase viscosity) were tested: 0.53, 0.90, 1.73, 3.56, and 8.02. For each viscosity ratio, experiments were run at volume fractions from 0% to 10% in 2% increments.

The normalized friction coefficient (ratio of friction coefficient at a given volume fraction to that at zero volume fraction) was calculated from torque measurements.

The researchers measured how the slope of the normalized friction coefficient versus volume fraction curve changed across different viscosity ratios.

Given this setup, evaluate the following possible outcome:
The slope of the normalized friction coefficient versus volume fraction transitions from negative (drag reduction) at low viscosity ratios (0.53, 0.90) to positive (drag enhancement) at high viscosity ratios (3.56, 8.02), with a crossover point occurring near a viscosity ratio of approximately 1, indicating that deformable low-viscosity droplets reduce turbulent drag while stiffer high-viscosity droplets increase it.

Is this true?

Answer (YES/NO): NO